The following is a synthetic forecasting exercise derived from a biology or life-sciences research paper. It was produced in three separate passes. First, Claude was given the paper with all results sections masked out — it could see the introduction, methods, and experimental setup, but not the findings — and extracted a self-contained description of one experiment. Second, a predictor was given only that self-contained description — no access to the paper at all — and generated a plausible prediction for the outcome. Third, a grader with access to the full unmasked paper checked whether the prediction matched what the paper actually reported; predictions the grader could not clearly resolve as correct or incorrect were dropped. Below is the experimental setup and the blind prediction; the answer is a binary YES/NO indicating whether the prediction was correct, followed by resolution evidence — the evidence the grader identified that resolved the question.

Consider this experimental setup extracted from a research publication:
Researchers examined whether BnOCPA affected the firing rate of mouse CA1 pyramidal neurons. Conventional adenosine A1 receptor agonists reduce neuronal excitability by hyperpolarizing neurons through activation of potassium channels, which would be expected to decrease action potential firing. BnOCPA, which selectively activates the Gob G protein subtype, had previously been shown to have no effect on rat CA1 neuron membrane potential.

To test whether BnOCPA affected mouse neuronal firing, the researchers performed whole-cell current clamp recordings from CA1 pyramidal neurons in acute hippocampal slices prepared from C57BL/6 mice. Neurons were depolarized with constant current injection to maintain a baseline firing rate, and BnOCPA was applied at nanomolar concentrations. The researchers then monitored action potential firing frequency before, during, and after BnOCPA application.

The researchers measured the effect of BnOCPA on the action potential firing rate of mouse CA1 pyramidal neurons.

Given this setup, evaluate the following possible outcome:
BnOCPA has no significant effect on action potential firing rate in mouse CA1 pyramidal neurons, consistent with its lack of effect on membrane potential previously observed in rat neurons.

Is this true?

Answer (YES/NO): NO